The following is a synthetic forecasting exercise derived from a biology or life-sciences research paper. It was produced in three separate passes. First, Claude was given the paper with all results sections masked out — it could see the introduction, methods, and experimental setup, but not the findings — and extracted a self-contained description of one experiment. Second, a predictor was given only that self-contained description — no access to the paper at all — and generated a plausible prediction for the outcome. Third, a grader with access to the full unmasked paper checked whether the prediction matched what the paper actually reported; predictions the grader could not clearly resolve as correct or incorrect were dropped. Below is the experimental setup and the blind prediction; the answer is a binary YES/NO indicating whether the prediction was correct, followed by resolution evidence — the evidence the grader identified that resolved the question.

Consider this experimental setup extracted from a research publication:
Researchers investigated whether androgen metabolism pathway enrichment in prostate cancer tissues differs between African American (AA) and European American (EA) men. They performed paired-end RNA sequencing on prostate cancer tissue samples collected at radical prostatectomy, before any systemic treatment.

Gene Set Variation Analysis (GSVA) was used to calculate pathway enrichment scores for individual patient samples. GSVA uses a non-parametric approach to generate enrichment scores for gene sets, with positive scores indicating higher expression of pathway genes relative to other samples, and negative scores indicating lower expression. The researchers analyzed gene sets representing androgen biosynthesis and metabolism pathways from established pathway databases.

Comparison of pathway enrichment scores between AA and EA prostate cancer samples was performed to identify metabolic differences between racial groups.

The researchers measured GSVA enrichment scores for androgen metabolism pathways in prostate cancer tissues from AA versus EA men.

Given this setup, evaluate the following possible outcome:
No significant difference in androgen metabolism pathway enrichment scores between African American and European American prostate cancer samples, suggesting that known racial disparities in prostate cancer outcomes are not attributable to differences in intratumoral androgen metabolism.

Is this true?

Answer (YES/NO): NO